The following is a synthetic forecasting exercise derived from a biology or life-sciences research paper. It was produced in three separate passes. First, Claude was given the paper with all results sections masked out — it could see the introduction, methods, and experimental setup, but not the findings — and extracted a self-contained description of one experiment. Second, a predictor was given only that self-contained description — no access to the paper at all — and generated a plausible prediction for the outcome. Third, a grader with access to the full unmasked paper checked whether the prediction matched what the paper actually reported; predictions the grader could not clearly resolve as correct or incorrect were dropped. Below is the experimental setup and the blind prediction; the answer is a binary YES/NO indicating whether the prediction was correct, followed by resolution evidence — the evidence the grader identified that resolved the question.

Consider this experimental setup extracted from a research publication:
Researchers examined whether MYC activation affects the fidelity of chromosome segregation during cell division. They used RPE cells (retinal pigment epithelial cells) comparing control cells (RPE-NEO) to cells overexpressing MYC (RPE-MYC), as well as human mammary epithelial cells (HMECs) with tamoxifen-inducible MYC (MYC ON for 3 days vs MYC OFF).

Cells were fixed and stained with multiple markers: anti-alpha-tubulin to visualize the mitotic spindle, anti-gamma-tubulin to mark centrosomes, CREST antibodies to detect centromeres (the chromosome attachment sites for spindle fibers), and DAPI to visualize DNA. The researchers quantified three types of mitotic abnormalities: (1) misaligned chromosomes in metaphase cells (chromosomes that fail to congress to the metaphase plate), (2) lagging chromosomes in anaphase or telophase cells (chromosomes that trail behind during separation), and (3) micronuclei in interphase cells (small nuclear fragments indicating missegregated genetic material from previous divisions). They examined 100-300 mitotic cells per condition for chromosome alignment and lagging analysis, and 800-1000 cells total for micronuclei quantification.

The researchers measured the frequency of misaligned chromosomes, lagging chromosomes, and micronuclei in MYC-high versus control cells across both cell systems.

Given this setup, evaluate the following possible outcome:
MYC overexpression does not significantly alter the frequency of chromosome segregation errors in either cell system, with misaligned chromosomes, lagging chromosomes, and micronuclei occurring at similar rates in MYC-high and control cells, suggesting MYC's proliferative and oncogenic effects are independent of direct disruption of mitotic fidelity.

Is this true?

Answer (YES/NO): NO